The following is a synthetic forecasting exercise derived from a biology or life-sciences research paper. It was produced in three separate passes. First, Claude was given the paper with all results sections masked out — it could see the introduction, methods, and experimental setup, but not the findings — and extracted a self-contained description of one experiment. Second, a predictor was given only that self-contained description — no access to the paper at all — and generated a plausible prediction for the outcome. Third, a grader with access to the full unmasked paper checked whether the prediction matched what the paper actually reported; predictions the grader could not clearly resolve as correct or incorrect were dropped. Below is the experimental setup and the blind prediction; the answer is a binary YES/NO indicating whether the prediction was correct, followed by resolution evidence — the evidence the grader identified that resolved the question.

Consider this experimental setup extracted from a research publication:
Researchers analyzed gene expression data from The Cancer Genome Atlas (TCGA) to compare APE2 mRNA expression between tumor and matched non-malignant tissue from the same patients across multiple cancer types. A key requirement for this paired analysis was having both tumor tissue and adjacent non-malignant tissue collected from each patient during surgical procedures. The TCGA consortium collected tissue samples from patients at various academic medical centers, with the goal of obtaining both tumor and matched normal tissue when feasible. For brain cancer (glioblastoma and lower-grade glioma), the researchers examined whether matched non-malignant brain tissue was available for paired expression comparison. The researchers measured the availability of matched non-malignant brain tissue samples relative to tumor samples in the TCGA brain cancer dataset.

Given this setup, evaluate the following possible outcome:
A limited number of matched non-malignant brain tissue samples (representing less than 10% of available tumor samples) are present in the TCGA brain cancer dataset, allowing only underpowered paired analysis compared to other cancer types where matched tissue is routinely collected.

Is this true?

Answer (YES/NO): NO